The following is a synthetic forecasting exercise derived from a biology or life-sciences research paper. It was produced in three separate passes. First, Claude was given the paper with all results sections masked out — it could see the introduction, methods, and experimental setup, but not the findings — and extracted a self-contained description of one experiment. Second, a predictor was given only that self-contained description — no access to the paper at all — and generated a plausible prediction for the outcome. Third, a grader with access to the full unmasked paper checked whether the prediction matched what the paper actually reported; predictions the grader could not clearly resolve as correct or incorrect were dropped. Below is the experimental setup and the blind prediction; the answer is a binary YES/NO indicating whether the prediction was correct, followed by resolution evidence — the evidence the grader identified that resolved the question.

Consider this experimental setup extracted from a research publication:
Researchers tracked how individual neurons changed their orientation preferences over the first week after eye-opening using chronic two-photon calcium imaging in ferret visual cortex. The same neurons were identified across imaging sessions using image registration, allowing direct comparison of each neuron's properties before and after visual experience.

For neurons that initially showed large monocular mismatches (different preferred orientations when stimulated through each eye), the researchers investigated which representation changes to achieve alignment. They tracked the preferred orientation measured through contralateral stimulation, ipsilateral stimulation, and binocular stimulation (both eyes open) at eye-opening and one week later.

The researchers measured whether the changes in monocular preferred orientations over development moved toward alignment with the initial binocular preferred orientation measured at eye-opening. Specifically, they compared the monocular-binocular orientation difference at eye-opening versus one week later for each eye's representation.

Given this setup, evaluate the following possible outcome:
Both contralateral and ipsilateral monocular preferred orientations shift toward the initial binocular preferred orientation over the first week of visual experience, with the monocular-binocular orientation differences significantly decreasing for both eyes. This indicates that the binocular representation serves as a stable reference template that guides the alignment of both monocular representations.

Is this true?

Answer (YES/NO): YES